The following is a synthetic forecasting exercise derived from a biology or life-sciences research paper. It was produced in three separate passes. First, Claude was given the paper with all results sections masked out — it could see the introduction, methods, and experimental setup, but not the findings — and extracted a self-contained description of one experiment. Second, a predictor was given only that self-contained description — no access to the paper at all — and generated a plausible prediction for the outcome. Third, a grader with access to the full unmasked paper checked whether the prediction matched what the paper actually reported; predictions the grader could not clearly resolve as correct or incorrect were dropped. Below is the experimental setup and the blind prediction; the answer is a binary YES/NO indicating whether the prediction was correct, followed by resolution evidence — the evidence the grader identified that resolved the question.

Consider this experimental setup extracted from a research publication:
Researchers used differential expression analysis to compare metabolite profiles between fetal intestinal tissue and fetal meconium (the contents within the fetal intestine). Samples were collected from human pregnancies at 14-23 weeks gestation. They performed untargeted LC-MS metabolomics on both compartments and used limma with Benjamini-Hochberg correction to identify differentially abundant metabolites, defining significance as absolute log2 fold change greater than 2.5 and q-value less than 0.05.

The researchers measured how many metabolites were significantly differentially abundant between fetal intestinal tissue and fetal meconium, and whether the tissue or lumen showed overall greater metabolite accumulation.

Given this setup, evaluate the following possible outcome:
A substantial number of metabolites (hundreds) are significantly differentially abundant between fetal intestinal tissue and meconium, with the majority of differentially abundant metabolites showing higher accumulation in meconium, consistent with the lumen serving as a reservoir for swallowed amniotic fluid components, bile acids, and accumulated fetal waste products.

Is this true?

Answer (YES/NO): NO